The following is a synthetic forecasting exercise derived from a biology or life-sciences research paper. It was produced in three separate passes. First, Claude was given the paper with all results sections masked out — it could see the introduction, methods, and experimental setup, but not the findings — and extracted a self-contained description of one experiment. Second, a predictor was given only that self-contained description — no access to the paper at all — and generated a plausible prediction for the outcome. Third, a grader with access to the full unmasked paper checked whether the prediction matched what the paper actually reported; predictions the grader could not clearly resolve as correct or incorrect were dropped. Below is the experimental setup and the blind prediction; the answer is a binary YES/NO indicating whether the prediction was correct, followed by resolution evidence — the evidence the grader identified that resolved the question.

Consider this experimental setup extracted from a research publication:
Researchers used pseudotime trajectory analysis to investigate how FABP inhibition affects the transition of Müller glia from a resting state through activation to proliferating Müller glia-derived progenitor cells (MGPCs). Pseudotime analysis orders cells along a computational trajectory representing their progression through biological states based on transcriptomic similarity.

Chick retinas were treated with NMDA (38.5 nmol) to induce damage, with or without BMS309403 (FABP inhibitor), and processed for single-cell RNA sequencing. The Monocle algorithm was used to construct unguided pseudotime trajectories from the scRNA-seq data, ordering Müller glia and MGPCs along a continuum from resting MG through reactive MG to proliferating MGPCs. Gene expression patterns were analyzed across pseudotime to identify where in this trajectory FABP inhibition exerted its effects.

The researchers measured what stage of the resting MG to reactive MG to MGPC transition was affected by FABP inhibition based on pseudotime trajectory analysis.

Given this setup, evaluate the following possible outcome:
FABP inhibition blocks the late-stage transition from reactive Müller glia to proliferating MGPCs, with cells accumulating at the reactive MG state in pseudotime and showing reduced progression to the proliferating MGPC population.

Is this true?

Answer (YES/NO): YES